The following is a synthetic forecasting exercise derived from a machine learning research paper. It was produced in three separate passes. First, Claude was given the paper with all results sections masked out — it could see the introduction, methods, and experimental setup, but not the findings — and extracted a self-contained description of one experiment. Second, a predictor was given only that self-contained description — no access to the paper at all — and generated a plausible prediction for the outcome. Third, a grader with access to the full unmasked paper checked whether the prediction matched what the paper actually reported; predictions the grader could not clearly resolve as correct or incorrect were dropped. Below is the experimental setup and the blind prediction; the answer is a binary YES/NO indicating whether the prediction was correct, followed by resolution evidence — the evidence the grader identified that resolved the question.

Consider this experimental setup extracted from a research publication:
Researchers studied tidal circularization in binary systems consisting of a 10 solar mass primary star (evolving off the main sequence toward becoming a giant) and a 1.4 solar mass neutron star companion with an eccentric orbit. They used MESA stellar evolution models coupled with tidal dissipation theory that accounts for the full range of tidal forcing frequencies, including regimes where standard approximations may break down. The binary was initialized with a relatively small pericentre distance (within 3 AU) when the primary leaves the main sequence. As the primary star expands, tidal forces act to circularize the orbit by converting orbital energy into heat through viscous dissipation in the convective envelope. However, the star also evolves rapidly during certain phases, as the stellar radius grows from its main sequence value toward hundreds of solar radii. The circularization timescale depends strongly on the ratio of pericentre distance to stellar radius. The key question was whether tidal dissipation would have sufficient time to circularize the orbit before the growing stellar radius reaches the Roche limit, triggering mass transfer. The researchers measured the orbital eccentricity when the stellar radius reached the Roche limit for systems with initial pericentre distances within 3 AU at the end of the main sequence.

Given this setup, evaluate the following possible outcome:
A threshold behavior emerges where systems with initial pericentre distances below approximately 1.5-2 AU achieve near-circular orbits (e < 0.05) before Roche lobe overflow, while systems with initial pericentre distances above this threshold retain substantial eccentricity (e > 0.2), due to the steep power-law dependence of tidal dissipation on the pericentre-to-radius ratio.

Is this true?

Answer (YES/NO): NO